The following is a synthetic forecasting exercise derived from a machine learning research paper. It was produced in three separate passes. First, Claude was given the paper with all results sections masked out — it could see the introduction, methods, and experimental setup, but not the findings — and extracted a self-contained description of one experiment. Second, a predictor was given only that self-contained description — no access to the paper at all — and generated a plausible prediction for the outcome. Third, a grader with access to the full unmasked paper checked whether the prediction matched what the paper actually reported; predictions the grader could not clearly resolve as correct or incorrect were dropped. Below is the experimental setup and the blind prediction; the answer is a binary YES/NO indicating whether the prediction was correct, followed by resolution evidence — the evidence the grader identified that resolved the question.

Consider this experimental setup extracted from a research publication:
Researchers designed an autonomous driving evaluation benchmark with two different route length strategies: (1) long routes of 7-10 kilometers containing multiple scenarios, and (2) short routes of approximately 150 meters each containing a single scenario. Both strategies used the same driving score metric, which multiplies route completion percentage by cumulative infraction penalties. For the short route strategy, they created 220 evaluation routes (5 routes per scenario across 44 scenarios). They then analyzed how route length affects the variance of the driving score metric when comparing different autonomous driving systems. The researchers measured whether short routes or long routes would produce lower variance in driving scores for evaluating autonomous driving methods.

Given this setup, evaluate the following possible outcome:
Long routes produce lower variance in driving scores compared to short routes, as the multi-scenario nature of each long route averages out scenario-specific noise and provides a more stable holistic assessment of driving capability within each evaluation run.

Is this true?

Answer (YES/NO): NO